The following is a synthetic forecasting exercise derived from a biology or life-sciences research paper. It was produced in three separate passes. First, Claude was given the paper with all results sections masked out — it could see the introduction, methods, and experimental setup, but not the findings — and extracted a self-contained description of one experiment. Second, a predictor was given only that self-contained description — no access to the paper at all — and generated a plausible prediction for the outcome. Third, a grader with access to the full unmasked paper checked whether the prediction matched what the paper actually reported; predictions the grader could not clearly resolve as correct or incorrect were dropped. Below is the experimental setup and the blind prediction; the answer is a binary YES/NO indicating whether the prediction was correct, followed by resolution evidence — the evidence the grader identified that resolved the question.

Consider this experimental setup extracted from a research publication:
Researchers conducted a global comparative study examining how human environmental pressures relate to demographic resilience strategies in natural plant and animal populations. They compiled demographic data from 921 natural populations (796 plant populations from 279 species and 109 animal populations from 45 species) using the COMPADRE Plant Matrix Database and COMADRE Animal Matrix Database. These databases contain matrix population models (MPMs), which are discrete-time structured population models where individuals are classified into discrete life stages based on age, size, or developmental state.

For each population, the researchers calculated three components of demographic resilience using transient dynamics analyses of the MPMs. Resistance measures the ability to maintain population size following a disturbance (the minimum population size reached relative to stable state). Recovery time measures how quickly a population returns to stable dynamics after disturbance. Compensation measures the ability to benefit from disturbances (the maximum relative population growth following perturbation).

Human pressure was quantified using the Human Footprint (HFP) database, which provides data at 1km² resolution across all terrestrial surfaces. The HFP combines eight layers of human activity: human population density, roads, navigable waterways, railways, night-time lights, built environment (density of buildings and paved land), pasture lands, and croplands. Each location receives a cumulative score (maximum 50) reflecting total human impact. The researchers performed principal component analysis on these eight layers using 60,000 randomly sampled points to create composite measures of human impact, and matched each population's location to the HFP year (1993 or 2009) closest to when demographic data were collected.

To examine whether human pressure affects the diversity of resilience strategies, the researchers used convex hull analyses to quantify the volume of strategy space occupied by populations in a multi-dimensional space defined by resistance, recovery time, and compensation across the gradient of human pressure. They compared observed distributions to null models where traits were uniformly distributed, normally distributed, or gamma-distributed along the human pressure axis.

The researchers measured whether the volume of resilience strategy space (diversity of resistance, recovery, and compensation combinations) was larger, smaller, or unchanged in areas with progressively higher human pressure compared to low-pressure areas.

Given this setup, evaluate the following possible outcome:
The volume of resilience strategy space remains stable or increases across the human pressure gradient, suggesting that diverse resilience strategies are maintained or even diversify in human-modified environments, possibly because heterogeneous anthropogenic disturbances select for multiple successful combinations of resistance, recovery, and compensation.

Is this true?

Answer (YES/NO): NO